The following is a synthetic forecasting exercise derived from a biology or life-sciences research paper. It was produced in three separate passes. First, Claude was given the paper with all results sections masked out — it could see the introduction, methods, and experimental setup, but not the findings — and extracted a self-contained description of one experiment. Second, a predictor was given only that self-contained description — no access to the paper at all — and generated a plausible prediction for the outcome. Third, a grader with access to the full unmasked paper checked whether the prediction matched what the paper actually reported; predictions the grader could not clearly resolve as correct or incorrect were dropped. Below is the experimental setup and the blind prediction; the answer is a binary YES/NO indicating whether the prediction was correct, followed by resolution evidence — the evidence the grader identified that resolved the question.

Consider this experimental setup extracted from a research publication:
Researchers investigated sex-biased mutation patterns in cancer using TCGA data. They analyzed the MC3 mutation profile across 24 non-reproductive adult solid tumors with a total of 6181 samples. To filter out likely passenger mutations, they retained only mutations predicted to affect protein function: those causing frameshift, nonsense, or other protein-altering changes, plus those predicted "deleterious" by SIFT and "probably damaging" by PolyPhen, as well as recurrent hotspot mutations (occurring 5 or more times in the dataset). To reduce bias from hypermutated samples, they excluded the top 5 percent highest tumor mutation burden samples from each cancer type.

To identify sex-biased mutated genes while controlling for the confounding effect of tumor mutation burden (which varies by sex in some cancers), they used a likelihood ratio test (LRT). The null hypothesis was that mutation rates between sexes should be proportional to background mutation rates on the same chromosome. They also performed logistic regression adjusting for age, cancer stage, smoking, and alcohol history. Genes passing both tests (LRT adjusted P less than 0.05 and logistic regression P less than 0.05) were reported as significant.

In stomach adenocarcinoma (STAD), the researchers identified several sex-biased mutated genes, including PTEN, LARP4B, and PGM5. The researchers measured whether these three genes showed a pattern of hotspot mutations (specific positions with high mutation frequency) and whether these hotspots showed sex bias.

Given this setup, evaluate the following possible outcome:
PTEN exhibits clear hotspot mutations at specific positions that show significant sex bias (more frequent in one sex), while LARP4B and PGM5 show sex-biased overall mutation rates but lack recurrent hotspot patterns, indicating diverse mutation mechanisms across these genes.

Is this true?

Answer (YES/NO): NO